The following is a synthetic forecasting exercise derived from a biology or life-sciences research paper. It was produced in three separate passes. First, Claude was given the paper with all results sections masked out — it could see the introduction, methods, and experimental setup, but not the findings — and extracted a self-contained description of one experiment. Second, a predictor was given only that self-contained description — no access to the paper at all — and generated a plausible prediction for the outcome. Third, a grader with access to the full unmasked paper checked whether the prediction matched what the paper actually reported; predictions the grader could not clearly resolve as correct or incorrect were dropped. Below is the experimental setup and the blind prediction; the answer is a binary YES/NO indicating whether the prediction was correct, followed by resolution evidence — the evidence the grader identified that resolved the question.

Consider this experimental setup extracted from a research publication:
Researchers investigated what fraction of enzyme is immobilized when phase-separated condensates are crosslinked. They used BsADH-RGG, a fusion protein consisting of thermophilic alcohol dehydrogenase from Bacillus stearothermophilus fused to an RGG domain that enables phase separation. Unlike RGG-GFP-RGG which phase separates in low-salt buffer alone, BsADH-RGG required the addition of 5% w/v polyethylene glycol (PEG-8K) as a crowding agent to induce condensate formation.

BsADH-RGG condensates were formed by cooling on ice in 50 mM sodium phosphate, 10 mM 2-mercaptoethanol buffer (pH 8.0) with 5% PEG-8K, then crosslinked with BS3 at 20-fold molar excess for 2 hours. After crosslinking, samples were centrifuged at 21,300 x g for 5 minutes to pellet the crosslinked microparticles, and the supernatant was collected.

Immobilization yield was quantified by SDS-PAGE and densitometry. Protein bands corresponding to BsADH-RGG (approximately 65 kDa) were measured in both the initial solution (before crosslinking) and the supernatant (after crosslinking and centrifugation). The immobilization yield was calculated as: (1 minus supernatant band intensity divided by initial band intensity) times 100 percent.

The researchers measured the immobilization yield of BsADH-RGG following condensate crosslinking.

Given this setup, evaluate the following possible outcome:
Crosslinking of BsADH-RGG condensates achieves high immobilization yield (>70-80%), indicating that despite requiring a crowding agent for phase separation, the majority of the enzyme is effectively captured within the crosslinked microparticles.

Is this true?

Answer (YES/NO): YES